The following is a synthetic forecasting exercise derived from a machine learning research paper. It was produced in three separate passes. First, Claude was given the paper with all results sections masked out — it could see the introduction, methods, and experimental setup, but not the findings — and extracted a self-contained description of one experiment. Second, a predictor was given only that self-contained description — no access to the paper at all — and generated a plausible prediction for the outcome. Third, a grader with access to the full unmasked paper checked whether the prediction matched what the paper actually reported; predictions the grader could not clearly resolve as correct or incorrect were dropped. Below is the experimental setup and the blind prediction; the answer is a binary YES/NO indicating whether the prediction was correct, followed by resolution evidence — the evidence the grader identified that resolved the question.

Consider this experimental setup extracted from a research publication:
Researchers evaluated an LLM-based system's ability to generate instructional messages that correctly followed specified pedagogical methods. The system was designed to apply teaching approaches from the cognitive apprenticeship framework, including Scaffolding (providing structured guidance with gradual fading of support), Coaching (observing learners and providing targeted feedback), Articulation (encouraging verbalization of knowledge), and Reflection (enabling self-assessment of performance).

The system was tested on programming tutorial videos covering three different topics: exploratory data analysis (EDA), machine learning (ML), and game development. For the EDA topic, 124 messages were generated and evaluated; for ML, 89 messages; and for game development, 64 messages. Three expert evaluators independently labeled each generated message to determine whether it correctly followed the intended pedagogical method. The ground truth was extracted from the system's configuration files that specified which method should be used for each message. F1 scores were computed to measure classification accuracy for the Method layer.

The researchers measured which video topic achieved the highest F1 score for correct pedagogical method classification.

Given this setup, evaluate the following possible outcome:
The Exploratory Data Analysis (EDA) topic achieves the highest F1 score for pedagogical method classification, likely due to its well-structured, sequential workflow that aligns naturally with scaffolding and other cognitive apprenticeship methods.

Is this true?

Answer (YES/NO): YES